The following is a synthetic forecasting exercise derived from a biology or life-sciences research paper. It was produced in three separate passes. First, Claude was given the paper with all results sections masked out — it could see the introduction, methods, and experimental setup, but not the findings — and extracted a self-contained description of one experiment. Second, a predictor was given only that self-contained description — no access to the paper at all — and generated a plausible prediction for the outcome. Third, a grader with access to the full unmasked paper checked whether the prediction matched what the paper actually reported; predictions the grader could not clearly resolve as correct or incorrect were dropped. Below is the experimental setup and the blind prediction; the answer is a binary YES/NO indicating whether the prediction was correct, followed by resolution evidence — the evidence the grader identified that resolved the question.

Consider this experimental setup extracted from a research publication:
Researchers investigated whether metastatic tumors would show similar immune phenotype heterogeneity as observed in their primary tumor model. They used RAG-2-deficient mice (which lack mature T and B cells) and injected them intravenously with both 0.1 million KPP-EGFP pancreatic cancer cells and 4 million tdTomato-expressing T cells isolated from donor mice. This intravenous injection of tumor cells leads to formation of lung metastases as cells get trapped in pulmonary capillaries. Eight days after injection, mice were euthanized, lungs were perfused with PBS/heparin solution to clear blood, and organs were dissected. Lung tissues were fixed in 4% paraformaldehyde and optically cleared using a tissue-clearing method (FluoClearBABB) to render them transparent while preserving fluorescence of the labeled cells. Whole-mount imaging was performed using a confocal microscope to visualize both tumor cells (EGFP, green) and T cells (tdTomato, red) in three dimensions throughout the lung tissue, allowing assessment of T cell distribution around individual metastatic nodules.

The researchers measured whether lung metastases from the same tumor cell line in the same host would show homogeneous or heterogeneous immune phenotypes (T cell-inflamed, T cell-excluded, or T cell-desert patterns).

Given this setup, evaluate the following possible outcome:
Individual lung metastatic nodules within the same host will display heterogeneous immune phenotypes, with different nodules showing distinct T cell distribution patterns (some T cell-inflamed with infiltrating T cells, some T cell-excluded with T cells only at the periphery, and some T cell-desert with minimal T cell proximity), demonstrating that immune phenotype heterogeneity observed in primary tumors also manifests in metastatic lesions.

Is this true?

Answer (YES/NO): YES